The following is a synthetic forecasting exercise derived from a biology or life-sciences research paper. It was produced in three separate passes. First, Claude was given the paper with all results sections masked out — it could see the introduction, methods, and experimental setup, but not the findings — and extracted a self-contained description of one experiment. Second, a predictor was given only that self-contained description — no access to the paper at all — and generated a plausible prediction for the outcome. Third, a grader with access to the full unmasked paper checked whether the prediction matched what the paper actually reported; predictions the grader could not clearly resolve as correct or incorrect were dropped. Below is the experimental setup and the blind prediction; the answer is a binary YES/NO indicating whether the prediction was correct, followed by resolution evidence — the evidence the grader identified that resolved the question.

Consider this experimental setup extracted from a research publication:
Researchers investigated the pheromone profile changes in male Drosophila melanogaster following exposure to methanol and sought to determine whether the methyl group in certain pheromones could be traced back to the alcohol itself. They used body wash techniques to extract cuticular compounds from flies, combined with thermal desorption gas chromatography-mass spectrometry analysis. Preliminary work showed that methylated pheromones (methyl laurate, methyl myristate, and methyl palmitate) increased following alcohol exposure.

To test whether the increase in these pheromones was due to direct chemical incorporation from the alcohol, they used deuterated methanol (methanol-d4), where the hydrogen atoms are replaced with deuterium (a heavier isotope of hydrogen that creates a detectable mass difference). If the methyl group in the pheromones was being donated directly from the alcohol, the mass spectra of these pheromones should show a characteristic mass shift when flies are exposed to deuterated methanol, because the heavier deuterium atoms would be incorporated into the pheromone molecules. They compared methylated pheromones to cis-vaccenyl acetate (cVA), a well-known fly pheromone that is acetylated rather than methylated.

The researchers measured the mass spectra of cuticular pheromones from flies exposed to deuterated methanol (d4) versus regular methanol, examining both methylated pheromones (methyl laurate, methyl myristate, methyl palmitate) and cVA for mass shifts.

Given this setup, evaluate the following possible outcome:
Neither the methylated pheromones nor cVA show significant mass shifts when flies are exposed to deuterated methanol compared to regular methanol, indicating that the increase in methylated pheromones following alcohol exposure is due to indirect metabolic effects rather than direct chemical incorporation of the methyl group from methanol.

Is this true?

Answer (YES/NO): NO